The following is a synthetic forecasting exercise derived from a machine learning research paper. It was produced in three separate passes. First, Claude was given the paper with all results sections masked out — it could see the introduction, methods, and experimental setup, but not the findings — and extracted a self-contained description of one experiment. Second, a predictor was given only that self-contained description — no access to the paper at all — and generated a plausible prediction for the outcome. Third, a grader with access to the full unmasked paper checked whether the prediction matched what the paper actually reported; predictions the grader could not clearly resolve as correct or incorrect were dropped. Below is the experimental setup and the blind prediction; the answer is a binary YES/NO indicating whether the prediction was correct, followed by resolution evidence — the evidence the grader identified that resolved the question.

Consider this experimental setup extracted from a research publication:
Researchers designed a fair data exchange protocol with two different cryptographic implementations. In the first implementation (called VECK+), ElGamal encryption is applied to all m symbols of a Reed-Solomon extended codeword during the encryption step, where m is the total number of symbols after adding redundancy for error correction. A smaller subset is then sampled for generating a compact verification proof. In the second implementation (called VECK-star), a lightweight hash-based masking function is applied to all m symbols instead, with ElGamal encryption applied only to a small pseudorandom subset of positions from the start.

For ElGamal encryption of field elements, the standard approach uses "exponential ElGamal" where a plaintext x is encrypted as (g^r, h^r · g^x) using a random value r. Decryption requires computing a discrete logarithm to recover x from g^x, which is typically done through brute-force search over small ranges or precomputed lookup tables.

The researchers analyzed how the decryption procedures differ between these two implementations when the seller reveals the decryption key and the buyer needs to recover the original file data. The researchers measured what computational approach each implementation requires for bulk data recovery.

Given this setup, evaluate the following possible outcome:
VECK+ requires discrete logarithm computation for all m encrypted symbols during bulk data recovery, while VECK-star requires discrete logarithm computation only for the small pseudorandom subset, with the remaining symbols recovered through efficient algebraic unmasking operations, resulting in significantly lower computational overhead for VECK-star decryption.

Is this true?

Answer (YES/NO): NO